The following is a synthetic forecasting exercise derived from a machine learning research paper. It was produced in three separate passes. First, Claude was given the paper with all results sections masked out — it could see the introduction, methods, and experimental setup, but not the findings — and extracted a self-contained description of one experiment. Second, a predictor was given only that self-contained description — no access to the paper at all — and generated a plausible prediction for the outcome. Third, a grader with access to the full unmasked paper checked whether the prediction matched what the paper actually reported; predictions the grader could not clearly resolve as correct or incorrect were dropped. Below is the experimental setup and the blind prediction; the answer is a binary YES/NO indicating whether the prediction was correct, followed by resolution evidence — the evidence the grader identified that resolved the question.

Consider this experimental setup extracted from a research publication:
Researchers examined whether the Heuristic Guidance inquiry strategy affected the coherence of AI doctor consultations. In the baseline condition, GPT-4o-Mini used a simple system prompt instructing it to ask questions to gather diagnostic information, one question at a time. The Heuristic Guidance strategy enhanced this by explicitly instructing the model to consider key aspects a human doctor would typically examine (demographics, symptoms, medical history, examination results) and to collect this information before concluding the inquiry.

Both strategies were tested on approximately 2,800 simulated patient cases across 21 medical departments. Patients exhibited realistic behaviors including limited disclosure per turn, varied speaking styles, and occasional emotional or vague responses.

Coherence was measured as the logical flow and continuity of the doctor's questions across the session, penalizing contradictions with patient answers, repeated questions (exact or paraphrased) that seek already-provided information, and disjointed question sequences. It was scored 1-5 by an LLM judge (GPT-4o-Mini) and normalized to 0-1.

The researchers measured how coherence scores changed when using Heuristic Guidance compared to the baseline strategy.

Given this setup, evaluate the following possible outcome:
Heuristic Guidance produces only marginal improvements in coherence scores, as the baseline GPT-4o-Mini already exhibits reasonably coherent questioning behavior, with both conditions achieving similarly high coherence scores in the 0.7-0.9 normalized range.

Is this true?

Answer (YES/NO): NO